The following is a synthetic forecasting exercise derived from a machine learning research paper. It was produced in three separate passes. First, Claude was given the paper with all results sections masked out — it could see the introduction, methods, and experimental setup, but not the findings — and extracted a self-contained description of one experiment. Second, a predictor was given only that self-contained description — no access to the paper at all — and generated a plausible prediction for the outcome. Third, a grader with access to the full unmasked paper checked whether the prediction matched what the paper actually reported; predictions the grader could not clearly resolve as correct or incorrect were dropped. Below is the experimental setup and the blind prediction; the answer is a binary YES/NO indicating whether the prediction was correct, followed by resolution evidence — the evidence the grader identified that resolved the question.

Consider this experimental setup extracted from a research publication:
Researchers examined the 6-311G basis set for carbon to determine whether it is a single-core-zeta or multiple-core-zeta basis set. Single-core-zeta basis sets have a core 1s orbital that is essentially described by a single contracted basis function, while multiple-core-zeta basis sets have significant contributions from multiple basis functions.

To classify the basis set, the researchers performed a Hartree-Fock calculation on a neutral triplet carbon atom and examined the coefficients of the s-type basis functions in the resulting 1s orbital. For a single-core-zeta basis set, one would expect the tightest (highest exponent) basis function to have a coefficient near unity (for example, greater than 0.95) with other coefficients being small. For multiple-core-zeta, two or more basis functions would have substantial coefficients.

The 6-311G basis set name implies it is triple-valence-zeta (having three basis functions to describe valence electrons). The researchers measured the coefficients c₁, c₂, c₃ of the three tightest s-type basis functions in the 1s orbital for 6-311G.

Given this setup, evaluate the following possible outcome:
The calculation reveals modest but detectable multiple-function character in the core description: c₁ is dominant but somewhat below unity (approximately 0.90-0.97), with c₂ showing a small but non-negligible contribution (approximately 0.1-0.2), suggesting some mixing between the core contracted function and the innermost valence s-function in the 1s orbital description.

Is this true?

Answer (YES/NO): NO